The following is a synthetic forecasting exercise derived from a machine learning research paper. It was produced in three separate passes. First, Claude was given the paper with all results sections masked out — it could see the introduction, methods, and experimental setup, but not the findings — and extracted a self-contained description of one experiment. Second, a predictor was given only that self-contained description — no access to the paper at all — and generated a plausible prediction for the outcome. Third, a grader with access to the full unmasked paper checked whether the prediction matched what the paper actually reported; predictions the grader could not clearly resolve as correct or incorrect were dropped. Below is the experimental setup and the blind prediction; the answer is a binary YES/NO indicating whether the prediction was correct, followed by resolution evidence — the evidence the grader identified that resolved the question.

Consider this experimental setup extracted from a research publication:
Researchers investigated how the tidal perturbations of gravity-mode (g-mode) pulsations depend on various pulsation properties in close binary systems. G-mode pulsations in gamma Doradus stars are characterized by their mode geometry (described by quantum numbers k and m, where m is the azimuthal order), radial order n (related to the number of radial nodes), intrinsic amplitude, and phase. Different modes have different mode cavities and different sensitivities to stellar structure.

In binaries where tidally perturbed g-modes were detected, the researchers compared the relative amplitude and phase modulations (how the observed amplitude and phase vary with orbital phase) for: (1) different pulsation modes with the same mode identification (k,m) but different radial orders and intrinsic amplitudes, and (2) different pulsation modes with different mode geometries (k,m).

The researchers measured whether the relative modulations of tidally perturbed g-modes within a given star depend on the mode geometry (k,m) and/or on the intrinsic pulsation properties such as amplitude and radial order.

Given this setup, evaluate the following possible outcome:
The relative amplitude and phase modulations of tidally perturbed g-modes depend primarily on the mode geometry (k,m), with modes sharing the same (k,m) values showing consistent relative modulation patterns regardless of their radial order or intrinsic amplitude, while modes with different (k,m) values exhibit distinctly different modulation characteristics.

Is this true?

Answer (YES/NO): YES